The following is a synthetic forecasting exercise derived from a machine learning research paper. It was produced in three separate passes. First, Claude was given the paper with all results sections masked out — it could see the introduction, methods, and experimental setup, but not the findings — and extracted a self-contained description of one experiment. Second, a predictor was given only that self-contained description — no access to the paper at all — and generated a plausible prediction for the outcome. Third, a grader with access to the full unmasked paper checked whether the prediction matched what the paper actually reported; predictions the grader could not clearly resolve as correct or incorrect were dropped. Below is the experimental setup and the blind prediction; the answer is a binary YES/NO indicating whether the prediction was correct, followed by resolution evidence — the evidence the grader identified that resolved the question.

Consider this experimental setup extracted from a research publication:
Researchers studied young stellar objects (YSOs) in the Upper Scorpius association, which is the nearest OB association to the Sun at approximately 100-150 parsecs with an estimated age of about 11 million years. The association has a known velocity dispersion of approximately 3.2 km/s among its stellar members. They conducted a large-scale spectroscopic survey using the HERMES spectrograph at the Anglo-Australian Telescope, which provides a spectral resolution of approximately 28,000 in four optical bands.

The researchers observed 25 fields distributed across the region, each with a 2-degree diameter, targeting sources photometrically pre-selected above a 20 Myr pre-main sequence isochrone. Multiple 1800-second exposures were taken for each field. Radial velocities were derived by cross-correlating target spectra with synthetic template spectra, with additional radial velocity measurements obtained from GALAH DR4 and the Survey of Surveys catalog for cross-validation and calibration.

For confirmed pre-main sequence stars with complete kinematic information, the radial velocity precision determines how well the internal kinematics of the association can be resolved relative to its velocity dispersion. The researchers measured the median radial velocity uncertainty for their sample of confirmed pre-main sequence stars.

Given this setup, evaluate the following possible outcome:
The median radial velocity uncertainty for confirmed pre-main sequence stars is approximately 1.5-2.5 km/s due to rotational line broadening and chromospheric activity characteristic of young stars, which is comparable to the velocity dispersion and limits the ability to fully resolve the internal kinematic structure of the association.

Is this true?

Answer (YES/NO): NO